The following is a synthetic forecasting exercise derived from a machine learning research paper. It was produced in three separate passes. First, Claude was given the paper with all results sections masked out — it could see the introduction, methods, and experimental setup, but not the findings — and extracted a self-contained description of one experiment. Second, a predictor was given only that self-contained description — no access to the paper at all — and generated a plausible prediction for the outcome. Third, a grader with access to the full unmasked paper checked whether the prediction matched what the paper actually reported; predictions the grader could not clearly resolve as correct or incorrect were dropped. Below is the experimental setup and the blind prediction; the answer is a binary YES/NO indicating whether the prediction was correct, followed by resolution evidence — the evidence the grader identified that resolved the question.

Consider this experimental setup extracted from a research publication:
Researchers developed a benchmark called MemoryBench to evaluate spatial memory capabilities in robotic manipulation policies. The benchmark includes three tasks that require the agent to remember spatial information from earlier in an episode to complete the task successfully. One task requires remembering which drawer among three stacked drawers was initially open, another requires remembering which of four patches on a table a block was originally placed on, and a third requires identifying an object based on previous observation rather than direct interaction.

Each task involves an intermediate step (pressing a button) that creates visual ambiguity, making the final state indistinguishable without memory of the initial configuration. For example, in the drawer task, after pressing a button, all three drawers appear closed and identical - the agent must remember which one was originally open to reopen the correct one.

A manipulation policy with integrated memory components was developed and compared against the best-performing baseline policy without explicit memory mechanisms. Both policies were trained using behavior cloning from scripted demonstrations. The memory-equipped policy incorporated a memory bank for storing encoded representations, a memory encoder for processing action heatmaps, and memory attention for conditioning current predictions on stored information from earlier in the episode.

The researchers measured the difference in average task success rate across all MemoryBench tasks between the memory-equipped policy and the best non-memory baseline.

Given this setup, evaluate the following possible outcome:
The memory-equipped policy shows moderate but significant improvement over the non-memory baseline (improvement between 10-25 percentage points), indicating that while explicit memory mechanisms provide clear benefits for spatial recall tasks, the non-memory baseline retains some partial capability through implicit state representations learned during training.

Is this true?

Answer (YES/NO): NO